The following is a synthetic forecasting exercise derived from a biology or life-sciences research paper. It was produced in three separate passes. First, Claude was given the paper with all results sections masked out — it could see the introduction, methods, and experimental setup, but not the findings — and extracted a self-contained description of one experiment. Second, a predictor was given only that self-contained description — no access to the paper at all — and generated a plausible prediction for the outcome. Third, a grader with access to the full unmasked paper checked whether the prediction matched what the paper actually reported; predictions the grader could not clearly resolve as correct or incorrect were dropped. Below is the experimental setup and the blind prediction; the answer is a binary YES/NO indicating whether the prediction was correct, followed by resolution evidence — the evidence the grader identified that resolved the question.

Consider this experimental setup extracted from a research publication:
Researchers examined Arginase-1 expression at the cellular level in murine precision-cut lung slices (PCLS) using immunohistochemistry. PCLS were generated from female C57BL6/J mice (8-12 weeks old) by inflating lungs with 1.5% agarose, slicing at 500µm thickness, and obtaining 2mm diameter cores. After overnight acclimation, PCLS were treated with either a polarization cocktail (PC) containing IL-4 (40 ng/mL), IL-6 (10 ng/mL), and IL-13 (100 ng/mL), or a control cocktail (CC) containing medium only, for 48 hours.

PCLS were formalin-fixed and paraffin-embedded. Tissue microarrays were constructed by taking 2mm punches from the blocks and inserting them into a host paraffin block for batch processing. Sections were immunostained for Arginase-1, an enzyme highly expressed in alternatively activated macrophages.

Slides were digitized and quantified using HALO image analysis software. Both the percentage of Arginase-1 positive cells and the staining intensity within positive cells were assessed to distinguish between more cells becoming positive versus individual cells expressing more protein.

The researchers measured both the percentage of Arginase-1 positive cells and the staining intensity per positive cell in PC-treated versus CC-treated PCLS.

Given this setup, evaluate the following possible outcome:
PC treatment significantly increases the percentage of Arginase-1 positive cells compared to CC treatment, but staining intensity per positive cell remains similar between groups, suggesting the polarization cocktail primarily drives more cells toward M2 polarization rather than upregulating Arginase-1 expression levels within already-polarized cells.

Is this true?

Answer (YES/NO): NO